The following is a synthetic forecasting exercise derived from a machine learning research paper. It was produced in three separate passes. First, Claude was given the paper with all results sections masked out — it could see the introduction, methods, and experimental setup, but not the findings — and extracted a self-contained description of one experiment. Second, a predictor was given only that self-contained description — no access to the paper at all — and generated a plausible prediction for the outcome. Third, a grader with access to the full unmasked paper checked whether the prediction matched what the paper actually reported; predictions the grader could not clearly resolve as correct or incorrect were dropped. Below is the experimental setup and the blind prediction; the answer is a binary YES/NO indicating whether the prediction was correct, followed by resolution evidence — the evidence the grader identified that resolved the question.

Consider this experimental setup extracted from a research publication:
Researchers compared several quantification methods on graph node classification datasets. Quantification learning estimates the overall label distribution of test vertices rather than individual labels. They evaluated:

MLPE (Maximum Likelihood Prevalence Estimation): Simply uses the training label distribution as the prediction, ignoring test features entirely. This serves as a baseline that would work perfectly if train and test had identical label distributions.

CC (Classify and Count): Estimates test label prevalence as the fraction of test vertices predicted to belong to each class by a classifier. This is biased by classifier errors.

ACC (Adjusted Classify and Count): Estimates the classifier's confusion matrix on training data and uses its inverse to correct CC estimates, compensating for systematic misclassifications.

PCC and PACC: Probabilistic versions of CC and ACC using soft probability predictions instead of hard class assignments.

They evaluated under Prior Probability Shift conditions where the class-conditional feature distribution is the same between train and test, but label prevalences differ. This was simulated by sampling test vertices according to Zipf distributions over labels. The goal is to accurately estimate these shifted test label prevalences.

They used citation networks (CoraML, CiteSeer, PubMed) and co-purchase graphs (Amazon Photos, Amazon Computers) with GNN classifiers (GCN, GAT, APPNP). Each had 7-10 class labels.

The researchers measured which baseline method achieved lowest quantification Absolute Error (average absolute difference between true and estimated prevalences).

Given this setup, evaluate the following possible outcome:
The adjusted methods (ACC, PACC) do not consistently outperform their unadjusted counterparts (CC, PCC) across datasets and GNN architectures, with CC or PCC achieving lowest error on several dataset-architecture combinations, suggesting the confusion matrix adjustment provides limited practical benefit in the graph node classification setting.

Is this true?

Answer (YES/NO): NO